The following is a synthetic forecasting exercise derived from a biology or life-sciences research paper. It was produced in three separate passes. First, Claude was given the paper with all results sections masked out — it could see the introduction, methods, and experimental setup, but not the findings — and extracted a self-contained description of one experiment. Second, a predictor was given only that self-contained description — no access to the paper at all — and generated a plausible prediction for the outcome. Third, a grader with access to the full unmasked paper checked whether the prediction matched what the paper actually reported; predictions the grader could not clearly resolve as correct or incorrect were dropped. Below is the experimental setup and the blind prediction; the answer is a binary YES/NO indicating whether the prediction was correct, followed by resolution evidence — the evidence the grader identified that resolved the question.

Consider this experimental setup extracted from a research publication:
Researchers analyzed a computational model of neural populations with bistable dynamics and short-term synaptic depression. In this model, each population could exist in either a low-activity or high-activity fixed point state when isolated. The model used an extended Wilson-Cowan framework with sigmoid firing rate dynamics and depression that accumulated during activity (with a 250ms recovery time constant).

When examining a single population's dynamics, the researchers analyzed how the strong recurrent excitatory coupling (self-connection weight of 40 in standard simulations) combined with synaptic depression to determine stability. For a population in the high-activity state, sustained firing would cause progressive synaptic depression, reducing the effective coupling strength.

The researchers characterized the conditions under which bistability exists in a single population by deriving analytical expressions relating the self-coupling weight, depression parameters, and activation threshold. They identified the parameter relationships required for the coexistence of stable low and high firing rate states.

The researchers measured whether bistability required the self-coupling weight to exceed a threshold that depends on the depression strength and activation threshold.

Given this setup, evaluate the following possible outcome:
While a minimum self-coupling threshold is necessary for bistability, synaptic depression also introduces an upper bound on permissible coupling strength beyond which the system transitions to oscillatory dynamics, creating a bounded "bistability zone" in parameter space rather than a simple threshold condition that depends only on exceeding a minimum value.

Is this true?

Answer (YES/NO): NO